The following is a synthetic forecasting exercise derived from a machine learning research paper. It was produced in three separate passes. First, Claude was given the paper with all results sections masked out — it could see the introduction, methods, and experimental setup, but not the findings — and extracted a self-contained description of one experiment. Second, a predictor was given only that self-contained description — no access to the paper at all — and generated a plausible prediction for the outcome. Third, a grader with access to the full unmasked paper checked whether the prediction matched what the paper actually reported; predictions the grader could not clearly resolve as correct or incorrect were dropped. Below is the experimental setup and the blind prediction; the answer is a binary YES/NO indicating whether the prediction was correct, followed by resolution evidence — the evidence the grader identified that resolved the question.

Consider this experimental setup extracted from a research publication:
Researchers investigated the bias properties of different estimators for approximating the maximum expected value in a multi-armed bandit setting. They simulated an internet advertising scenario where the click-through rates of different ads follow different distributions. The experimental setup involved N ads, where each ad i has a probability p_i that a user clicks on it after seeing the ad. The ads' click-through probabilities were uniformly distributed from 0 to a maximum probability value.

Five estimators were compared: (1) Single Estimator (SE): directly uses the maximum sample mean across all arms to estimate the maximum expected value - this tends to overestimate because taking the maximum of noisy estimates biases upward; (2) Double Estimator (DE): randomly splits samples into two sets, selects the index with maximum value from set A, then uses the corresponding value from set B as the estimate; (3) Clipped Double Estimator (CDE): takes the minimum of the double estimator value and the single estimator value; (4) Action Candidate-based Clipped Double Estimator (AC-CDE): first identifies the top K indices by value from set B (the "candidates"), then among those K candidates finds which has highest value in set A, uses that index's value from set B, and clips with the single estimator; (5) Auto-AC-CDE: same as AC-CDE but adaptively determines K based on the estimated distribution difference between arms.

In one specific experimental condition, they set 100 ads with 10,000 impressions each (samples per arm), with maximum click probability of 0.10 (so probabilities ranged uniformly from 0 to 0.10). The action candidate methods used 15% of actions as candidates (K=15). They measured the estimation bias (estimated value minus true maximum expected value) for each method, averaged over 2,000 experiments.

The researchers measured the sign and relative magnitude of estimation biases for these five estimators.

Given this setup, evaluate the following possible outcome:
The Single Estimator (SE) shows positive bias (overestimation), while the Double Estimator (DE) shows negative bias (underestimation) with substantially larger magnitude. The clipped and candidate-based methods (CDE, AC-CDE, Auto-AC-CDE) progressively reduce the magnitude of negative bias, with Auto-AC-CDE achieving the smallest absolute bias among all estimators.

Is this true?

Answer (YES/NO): NO